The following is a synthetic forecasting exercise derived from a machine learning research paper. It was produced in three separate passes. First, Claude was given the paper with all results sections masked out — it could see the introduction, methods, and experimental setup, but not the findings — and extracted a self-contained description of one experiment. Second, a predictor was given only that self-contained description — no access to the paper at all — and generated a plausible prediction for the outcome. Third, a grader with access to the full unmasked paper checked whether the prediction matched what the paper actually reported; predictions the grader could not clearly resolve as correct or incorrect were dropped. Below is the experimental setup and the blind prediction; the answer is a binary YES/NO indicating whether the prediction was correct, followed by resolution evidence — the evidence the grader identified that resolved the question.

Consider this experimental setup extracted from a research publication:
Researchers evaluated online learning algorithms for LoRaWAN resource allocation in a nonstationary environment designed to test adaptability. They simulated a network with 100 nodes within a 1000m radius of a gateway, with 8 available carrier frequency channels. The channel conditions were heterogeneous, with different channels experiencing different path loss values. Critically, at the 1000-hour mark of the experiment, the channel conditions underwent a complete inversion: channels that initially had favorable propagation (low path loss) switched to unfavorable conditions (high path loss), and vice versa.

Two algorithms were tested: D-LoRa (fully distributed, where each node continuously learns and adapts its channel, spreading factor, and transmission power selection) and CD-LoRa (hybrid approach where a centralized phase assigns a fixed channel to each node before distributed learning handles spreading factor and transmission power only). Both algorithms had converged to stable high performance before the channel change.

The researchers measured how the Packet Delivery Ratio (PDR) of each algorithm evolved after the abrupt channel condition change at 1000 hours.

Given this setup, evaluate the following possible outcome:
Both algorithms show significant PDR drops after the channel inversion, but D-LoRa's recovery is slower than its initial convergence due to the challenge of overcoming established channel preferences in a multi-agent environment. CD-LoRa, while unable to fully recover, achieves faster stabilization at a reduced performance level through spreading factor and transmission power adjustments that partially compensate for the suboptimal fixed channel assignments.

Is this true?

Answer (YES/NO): NO